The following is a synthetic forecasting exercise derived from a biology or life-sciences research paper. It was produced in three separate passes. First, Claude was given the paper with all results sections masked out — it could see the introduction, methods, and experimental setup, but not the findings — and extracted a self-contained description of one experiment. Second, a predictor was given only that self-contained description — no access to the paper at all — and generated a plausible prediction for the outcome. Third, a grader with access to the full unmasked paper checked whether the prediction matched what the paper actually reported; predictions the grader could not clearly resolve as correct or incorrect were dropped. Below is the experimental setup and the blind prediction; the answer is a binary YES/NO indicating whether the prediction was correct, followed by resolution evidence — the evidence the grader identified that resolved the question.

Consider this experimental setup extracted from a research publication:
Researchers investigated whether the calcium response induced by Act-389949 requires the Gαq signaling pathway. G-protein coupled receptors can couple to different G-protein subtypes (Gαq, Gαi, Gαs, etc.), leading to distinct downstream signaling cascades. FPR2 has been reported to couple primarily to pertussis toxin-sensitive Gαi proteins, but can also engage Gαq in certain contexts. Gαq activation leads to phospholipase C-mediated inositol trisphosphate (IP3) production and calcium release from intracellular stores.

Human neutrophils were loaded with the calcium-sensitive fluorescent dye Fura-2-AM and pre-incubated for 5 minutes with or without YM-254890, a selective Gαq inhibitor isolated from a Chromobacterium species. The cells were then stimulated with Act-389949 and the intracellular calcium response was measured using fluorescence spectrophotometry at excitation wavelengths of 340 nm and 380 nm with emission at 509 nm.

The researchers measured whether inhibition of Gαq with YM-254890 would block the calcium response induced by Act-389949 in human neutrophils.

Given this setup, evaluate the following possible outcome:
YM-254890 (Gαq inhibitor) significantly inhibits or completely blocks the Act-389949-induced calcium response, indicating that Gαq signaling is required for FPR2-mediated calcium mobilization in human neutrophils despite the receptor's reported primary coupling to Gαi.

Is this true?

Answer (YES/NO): NO